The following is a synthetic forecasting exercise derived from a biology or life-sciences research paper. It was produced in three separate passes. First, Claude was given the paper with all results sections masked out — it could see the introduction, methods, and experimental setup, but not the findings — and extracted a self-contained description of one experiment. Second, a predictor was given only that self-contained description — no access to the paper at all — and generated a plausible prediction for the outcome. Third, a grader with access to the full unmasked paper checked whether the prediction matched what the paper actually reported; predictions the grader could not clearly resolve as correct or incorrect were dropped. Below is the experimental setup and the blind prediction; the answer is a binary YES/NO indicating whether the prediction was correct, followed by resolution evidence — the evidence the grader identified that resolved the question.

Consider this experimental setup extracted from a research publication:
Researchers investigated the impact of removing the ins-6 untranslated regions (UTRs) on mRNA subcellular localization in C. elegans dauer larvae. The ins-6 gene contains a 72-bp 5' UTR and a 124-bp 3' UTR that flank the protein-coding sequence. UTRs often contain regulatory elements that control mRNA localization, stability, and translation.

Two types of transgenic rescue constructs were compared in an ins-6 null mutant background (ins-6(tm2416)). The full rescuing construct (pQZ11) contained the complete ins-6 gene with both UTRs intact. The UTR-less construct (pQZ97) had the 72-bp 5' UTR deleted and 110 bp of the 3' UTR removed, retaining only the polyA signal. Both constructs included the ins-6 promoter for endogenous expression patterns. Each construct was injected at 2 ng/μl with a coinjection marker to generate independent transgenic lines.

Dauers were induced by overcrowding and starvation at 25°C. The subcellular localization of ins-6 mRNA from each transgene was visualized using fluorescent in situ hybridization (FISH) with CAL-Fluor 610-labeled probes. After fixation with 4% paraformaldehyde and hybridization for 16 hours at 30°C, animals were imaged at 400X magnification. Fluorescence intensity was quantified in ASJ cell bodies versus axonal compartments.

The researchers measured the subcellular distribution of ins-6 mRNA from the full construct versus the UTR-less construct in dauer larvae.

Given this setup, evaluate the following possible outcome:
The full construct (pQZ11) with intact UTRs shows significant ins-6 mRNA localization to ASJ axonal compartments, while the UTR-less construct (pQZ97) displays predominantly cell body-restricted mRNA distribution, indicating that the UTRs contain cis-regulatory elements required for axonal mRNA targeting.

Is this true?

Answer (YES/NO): NO